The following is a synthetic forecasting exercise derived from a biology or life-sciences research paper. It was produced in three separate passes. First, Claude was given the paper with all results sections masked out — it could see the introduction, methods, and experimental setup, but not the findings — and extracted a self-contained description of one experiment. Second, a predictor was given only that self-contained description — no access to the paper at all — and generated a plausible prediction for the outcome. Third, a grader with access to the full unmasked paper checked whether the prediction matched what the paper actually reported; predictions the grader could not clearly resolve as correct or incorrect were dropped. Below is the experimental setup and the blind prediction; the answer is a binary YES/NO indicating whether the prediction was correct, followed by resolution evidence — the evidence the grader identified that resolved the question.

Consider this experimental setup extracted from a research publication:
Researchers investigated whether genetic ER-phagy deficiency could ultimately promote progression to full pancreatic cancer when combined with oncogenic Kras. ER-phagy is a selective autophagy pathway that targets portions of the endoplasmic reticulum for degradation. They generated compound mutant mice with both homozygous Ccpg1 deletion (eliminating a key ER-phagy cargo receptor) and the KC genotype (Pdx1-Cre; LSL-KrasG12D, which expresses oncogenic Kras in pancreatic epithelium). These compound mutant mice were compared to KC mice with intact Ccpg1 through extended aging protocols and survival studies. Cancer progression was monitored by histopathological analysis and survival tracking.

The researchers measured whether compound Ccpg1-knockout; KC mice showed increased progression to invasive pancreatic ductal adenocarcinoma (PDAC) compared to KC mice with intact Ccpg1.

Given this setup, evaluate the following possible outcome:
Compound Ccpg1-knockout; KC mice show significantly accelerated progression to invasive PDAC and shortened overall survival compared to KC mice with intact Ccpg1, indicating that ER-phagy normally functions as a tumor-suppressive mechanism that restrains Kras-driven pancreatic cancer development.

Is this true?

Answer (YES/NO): YES